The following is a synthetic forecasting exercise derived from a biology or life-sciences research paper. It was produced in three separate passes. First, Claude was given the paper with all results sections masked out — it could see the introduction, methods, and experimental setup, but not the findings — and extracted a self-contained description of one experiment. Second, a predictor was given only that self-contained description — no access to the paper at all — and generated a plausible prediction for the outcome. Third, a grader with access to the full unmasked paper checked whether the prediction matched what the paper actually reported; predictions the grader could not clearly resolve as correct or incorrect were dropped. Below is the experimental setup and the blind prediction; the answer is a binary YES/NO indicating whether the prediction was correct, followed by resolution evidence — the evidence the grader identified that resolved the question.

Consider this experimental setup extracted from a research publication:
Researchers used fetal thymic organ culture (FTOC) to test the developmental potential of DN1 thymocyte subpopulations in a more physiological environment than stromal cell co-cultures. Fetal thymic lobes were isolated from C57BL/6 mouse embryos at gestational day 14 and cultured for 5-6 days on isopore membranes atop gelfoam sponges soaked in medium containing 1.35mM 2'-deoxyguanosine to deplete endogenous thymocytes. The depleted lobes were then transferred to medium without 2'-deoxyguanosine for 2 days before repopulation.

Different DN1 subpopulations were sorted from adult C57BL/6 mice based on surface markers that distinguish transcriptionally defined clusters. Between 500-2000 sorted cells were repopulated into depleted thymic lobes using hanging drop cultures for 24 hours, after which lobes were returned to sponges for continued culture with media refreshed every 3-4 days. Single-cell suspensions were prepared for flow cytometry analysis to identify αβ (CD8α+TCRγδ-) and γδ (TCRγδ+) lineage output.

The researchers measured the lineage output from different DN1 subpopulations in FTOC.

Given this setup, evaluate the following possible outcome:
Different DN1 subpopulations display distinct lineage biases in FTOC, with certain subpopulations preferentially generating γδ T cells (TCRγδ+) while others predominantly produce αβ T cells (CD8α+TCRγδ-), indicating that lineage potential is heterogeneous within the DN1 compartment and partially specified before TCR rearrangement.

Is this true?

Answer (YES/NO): YES